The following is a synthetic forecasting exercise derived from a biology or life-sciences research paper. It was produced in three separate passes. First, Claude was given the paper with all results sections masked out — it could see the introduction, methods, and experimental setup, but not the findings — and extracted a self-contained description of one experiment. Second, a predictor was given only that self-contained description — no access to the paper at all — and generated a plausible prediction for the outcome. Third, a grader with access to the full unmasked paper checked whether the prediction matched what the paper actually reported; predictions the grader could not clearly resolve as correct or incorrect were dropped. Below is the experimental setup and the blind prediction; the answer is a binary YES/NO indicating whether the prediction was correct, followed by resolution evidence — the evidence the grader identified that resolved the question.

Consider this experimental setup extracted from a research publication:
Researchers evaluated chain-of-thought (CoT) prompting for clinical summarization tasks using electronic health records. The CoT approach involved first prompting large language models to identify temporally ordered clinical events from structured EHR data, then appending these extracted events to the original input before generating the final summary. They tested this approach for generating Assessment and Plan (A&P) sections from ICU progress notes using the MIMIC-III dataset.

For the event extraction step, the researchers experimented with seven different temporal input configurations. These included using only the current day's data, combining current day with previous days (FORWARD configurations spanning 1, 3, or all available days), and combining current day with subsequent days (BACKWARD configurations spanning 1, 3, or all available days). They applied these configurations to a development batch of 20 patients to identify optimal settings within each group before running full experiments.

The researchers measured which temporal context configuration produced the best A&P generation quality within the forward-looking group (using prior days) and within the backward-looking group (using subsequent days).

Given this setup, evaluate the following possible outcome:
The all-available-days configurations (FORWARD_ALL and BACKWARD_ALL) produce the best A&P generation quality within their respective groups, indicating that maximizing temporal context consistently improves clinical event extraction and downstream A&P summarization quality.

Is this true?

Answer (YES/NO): NO